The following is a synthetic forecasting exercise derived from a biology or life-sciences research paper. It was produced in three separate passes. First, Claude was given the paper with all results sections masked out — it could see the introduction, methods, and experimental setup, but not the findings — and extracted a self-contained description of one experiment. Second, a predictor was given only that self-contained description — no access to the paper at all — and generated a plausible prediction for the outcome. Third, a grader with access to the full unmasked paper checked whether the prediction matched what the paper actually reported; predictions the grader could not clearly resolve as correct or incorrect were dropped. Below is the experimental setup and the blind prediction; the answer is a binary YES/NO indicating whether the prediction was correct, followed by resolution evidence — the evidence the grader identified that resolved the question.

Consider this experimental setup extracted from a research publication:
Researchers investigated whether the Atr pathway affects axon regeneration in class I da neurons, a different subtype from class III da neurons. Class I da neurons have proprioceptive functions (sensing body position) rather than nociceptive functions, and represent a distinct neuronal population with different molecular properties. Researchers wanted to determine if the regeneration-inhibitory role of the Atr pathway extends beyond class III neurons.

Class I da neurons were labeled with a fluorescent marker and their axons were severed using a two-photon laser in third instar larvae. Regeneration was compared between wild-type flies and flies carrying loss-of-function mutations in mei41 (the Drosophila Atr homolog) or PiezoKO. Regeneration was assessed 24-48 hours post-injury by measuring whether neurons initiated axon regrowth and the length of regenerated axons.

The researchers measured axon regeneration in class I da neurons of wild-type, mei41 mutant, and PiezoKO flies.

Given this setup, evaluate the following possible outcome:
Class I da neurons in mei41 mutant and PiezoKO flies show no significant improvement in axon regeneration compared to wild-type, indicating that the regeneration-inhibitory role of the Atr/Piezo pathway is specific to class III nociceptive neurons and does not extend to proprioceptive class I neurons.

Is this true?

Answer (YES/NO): NO